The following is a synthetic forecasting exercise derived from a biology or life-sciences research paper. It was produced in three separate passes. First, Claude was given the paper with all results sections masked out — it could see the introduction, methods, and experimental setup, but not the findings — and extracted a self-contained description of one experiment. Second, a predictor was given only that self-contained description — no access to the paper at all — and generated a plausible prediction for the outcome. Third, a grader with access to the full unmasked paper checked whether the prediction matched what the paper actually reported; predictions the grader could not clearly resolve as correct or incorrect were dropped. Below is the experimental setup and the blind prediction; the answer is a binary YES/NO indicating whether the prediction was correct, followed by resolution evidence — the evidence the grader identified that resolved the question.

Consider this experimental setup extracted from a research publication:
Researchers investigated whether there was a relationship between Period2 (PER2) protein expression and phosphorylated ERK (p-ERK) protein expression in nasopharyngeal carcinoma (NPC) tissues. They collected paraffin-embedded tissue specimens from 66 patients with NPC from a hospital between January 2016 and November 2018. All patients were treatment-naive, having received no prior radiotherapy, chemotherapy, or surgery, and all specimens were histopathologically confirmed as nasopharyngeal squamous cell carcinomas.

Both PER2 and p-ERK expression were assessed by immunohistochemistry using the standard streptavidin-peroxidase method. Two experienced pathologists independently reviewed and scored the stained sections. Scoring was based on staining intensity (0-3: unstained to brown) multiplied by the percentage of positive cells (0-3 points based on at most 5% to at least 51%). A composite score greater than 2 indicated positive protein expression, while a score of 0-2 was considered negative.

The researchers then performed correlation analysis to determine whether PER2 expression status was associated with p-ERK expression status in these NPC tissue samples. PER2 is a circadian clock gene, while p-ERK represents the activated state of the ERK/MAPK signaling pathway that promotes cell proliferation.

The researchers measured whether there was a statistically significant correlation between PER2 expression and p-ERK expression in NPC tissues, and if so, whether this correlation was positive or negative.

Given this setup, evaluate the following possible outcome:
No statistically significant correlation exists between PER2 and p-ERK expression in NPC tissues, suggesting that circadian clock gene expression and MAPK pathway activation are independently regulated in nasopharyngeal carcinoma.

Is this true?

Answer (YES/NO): NO